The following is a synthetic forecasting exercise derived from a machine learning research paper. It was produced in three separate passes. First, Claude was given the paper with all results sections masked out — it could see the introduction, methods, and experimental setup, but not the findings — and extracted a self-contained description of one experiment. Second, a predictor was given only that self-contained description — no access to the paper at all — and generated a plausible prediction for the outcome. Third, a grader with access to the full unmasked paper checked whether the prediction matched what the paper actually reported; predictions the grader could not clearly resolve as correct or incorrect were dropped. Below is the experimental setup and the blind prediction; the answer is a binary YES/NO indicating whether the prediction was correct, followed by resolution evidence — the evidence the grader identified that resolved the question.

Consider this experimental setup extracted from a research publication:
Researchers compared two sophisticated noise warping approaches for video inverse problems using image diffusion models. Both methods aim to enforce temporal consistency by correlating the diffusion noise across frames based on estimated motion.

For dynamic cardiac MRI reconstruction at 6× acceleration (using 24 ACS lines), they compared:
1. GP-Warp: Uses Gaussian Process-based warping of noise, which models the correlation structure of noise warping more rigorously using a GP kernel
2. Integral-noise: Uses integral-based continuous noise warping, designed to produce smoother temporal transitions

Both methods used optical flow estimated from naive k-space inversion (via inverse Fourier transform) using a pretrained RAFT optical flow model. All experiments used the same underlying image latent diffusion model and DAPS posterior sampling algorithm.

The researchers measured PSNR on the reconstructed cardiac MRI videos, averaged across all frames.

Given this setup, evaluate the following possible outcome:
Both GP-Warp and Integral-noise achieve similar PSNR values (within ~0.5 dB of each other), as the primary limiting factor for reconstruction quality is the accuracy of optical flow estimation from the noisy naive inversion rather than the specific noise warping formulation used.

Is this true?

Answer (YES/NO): NO